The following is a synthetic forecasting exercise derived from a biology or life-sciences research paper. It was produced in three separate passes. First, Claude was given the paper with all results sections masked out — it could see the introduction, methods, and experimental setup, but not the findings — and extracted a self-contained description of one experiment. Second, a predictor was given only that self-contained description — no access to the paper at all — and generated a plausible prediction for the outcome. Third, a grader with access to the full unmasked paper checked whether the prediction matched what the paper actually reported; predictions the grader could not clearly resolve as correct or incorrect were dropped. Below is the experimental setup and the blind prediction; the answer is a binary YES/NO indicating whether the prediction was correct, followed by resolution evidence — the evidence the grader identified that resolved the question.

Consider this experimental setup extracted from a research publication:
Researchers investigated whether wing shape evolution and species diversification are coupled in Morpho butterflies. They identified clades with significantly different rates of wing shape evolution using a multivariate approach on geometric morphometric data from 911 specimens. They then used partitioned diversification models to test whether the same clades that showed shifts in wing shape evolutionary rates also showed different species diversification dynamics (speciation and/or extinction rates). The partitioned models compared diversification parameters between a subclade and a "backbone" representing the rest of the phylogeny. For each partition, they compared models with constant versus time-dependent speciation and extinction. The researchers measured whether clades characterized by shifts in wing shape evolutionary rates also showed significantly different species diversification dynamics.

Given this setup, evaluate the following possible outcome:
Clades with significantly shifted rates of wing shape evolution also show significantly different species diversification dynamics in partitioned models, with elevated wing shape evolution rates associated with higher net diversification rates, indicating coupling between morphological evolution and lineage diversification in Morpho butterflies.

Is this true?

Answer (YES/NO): NO